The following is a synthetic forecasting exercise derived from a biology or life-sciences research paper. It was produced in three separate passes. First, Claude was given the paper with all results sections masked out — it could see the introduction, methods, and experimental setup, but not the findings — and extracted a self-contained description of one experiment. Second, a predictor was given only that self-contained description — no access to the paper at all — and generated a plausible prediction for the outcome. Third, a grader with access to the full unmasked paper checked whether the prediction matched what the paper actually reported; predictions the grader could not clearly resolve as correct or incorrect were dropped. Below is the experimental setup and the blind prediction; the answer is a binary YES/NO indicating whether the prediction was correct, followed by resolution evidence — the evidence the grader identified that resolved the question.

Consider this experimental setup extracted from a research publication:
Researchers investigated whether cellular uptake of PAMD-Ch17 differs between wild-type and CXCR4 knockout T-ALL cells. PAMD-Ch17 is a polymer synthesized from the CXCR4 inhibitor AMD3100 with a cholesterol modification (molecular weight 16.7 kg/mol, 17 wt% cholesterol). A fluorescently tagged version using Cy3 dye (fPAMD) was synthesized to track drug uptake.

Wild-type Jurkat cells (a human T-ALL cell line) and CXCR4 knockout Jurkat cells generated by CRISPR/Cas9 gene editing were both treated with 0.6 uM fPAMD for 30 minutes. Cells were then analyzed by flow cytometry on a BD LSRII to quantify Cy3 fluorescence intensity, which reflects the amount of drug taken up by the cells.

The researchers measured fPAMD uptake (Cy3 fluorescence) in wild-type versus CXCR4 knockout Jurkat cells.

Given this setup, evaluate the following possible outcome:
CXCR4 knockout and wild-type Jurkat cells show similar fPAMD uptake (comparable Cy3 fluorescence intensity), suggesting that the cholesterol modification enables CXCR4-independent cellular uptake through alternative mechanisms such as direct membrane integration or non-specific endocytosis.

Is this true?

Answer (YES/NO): YES